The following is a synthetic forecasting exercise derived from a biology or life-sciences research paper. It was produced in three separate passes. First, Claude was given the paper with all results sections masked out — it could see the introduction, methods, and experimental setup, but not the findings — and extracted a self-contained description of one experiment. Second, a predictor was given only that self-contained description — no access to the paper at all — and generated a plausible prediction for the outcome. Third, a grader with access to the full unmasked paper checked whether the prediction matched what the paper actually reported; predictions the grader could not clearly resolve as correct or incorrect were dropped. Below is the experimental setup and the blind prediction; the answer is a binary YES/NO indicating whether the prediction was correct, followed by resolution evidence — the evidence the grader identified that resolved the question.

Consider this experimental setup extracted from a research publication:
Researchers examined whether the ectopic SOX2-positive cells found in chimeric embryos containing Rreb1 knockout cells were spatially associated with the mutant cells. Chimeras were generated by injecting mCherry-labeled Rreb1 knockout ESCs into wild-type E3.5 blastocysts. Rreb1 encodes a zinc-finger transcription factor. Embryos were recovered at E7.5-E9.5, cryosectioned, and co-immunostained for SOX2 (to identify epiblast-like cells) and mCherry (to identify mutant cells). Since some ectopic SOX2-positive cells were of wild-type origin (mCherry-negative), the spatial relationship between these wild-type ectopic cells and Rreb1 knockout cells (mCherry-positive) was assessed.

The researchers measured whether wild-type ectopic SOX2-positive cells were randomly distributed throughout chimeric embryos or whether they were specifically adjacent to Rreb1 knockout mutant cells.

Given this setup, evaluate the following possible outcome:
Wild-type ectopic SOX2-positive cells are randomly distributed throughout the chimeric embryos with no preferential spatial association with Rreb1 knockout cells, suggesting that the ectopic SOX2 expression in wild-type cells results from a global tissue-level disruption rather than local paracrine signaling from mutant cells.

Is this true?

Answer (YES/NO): NO